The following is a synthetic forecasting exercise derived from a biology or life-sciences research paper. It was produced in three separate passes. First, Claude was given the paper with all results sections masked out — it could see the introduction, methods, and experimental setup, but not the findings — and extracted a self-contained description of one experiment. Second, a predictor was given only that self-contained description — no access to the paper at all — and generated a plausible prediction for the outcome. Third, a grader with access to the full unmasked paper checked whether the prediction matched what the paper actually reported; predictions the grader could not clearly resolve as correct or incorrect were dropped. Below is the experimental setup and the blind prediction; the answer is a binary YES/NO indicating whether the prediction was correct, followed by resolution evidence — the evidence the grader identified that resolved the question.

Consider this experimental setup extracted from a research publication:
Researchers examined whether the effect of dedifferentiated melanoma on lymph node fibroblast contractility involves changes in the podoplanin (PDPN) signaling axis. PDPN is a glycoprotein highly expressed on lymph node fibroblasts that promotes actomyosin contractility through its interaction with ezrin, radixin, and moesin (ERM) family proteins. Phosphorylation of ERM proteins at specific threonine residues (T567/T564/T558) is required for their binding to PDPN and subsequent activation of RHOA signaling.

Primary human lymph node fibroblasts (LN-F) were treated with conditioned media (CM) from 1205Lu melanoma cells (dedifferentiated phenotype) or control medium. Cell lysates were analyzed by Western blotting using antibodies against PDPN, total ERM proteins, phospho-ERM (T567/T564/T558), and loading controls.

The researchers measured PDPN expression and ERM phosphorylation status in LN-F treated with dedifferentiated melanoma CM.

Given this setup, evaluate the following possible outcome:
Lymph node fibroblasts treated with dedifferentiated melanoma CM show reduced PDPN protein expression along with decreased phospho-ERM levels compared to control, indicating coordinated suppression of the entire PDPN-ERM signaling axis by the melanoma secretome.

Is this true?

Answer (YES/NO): NO